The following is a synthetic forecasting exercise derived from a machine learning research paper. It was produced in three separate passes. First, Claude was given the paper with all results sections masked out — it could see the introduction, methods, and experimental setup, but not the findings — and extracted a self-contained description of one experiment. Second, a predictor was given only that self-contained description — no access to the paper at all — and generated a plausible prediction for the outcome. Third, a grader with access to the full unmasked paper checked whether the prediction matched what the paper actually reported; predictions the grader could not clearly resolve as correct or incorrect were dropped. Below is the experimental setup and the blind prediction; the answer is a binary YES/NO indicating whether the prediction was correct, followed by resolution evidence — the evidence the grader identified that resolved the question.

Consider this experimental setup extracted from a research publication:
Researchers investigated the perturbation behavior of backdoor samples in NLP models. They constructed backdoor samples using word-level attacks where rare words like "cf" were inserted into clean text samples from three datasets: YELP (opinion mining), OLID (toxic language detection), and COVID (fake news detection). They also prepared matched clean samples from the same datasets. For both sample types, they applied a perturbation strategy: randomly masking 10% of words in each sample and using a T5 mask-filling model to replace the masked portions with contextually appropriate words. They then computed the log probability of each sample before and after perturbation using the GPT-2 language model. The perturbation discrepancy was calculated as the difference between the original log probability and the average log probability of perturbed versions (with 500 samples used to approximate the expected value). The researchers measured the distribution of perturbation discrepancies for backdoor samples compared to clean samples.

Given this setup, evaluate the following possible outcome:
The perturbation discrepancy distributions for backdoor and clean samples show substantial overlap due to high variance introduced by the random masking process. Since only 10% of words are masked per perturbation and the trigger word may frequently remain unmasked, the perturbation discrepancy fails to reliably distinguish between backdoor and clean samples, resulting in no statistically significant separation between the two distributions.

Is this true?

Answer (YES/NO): NO